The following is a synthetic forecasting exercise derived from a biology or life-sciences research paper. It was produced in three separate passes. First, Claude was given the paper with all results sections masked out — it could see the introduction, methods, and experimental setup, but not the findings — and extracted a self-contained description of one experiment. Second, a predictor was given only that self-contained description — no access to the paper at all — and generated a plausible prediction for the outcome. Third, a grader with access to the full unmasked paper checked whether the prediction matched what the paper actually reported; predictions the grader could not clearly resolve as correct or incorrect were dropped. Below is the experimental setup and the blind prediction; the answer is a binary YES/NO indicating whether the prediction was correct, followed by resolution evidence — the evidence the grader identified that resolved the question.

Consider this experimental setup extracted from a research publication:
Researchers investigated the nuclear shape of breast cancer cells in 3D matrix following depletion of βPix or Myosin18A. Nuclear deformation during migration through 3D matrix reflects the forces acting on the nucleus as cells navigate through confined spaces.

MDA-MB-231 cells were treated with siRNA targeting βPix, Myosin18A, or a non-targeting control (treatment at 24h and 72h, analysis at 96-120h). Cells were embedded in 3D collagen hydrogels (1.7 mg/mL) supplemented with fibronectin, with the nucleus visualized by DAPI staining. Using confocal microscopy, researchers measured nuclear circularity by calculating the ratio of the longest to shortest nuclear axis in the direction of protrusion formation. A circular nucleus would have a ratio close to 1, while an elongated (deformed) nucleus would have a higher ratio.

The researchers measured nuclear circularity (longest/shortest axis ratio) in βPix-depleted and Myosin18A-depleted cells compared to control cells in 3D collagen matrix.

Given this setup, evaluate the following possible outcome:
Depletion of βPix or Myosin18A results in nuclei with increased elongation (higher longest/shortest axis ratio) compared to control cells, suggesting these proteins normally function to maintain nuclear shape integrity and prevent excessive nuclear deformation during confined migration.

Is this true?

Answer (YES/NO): NO